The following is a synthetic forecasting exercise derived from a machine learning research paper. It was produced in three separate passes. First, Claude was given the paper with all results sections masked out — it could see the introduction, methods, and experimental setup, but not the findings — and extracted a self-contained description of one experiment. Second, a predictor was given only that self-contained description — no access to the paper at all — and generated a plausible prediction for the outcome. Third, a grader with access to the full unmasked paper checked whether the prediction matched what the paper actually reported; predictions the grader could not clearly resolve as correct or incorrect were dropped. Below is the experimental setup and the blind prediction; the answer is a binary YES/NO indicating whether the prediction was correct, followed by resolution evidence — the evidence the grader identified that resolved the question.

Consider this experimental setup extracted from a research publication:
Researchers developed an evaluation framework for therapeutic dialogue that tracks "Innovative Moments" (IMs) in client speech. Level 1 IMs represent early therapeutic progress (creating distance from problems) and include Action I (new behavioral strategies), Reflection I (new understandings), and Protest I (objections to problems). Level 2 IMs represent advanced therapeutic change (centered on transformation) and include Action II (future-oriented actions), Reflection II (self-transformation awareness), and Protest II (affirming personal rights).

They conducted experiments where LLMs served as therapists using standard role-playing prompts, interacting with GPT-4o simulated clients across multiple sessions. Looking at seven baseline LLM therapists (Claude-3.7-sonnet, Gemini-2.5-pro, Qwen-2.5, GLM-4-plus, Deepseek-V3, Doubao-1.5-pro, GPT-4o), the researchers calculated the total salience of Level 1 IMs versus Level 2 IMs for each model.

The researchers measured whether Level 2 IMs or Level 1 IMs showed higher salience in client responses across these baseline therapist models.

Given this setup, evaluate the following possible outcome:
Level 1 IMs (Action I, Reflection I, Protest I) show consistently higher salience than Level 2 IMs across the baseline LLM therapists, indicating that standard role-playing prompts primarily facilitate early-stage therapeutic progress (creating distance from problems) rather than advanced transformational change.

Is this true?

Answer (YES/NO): NO